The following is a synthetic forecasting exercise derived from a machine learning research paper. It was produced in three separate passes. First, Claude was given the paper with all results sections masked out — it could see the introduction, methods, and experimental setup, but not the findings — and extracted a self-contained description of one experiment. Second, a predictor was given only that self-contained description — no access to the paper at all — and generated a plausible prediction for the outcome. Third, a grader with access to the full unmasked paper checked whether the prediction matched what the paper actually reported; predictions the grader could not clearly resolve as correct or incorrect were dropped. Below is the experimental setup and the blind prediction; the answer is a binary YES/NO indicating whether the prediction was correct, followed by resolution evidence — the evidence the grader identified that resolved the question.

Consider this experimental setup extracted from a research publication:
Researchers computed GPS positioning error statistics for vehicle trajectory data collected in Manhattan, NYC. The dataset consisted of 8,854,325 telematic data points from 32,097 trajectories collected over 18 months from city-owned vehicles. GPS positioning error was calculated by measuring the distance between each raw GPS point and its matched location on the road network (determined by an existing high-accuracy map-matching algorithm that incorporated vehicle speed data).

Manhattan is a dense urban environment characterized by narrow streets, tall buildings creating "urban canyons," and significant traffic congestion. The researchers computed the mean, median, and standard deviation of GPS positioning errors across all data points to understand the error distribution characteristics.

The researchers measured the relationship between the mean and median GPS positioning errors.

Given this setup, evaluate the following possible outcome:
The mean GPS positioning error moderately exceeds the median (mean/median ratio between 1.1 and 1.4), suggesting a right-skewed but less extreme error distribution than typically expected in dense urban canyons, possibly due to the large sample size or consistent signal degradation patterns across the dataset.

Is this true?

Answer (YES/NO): NO